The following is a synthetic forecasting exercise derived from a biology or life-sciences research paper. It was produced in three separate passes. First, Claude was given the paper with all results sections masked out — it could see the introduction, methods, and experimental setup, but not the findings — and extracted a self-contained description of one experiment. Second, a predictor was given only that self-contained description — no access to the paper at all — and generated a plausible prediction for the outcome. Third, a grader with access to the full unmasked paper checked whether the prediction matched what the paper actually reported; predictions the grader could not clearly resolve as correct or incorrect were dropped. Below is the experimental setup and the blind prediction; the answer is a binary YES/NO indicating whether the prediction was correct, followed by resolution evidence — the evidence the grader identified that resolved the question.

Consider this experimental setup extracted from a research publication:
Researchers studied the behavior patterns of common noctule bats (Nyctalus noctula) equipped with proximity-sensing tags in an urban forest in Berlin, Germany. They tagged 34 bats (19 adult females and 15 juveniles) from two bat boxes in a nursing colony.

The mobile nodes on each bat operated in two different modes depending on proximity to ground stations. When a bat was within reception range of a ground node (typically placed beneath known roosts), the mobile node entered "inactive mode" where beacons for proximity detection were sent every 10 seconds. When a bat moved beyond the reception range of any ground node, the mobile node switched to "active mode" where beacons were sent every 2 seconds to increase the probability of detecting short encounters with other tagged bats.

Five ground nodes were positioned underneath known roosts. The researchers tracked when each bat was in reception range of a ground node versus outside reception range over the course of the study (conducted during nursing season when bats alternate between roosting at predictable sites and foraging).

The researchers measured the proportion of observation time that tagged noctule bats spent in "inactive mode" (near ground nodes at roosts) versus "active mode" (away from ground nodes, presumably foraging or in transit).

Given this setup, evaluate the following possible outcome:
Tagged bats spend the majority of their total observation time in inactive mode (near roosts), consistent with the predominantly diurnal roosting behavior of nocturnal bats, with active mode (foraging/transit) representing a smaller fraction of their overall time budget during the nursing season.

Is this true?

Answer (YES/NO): NO